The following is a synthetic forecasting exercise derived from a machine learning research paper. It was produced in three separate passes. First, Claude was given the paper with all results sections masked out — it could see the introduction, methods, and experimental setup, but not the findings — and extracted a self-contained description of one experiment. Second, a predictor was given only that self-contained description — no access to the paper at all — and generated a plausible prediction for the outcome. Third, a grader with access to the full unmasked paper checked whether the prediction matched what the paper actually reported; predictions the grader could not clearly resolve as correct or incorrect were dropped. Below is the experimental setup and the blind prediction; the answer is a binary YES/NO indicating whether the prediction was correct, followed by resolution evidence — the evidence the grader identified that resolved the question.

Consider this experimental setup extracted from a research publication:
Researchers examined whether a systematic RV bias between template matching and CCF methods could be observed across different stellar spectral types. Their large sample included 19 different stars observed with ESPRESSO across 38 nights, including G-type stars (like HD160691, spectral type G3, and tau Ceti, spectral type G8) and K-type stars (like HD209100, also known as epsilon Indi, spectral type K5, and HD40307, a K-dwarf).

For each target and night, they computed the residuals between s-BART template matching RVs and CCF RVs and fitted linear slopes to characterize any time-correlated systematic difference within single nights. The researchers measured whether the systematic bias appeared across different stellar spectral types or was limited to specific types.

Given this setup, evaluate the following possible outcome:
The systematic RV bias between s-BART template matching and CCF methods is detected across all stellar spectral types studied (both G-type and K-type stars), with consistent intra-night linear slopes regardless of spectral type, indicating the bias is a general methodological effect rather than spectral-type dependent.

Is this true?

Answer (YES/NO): NO